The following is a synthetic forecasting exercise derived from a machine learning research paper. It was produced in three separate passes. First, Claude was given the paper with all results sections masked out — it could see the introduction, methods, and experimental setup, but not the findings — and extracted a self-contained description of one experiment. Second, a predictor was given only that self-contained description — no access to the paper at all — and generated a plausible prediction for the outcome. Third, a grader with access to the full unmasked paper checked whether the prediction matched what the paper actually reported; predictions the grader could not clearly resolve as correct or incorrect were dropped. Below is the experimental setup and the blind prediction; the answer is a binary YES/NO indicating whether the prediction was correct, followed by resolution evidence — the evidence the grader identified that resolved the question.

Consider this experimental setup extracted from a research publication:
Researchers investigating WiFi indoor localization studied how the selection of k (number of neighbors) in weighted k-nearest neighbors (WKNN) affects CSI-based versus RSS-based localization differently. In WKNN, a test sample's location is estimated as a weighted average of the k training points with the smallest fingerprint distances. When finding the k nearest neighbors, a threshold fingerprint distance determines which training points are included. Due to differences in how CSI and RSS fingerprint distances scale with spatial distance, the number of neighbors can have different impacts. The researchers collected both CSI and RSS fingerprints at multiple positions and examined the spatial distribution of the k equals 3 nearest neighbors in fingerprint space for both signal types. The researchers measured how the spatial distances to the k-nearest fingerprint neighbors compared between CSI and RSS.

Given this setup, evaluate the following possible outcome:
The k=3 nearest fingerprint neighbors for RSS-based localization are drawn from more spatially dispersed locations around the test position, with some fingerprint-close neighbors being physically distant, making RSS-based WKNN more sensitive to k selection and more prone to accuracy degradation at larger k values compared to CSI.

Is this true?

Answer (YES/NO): NO